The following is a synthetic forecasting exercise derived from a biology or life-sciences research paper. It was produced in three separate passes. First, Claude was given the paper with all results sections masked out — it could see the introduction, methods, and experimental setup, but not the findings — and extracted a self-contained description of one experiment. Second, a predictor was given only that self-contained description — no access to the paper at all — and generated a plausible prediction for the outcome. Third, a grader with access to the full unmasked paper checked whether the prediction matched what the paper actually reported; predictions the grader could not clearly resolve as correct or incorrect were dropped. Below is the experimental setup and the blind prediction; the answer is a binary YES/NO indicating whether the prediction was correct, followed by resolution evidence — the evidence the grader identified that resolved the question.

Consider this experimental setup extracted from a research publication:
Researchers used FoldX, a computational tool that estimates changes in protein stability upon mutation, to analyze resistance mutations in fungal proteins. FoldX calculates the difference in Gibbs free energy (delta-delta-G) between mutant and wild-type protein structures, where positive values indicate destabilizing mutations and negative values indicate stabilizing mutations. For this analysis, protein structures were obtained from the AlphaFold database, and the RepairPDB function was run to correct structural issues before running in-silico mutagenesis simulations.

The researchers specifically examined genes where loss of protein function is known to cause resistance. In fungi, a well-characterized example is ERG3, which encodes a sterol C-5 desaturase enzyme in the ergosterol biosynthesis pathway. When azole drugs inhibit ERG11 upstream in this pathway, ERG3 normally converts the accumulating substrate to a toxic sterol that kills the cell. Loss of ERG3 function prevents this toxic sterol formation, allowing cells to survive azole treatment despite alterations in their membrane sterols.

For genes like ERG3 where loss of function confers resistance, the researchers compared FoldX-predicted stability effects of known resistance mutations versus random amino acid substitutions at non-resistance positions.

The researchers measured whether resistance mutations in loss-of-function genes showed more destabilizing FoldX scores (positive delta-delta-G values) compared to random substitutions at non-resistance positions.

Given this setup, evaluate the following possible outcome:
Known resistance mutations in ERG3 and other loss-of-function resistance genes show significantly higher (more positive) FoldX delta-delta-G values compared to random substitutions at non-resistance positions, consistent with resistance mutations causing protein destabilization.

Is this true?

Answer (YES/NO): NO